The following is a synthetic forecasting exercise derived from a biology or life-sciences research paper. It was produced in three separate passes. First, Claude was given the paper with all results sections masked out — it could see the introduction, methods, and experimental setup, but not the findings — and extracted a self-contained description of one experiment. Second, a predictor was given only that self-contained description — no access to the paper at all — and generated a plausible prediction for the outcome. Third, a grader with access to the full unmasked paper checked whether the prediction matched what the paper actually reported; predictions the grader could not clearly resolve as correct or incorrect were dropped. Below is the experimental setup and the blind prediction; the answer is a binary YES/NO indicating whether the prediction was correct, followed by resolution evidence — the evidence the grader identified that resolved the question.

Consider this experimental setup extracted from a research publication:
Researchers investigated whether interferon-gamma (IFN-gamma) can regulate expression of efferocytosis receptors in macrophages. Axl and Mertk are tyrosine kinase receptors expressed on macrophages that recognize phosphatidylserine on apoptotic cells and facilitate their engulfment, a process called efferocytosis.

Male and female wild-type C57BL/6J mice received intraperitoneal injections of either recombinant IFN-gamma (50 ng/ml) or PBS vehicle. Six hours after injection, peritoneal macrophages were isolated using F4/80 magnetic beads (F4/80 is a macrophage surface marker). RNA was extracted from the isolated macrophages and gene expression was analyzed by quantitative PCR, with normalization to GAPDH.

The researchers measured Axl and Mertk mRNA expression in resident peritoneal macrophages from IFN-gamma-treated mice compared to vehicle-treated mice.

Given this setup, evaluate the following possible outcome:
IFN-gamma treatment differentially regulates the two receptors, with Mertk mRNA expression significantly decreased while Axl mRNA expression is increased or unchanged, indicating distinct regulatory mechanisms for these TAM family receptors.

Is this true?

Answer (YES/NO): NO